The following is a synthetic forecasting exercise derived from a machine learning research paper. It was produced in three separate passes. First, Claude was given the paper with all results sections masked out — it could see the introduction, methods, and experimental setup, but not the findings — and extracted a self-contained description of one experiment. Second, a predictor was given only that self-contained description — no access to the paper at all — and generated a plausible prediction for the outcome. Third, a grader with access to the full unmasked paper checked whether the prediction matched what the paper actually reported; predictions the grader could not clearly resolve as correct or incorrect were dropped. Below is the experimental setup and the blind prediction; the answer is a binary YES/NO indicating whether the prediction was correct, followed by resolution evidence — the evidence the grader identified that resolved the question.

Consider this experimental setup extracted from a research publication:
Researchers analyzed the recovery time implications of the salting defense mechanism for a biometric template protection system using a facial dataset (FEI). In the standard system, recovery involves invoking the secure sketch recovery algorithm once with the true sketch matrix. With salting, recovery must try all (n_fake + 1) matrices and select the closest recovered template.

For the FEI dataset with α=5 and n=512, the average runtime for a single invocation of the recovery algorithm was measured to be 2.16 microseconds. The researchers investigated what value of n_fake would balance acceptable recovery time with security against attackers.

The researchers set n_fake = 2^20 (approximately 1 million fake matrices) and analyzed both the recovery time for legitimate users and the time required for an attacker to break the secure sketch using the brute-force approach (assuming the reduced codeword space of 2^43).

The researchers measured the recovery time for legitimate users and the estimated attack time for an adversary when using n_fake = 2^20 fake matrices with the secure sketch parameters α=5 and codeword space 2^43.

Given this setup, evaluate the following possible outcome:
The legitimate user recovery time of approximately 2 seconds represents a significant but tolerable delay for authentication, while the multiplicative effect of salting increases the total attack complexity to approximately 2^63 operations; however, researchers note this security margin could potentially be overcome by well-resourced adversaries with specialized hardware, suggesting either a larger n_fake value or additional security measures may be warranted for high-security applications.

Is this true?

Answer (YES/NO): NO